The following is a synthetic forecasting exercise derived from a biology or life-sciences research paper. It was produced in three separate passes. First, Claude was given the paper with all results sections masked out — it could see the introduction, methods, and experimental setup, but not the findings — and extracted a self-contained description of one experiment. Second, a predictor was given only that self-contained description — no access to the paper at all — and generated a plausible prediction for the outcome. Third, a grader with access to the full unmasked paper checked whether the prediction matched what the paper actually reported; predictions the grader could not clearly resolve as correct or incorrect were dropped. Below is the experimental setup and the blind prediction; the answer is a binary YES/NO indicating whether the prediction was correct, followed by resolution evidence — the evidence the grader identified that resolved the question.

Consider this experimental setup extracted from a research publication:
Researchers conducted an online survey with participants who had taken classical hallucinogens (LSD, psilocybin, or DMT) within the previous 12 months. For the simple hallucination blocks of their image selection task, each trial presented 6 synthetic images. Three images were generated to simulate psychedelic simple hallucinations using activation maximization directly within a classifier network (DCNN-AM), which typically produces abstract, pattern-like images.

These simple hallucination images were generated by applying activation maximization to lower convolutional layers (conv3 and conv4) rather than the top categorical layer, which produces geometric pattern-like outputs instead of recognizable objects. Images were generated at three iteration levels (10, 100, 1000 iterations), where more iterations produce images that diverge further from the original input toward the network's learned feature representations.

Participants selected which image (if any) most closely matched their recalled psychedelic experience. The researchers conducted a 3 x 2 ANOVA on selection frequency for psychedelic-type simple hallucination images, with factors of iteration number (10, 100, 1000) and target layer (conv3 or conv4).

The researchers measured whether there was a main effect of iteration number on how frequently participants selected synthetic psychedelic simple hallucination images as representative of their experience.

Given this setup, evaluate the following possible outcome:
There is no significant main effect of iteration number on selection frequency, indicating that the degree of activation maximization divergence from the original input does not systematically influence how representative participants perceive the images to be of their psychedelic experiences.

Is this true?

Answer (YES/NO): NO